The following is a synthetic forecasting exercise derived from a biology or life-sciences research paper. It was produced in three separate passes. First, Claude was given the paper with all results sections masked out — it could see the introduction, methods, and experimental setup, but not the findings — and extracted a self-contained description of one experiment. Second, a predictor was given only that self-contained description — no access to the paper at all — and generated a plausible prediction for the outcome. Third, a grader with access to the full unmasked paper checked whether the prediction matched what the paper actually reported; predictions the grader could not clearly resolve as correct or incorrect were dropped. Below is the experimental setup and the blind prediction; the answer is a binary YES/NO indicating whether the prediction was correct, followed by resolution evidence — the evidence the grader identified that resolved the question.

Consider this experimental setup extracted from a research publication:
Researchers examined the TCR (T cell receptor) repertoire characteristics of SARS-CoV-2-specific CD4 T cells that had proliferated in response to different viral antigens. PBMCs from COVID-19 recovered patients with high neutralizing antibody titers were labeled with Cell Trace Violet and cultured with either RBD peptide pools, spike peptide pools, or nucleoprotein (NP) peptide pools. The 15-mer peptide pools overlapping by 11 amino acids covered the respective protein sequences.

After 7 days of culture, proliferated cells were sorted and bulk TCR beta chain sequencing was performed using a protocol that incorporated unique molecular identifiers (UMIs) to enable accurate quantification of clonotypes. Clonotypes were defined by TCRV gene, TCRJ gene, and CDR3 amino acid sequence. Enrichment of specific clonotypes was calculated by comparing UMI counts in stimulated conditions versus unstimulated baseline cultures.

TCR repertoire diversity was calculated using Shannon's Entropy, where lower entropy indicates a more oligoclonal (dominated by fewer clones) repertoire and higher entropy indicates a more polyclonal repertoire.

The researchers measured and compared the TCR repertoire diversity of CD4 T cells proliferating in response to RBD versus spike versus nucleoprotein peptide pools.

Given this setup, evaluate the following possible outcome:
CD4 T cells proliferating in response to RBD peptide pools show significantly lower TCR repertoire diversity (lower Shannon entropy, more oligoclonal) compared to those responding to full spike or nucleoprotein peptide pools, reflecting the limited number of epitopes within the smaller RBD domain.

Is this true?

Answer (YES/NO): NO